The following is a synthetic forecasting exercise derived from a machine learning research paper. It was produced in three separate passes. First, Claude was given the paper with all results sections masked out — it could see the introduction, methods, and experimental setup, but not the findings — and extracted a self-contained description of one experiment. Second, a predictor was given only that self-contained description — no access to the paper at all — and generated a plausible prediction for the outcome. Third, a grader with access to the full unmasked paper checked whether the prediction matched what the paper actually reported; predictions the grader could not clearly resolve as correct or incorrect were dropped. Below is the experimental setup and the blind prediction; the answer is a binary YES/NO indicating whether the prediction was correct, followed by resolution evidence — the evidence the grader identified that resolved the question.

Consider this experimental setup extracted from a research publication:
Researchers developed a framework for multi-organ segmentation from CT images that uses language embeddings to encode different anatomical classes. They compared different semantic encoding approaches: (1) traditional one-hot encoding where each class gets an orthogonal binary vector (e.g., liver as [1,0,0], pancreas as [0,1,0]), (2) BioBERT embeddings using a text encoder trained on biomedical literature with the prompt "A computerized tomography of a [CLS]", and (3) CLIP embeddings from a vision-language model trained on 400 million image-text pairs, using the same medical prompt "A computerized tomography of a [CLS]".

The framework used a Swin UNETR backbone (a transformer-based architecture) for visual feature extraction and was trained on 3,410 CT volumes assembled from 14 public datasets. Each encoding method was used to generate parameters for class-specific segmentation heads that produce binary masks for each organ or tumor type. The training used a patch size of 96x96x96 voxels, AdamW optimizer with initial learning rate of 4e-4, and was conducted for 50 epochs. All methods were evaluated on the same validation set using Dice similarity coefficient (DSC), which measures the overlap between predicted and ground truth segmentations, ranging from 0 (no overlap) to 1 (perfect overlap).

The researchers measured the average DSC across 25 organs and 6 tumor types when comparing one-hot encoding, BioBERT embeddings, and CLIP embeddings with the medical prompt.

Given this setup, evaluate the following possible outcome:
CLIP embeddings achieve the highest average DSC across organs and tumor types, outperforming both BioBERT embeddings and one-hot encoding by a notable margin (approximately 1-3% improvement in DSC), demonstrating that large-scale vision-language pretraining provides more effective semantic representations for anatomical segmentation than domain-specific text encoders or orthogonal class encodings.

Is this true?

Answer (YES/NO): NO